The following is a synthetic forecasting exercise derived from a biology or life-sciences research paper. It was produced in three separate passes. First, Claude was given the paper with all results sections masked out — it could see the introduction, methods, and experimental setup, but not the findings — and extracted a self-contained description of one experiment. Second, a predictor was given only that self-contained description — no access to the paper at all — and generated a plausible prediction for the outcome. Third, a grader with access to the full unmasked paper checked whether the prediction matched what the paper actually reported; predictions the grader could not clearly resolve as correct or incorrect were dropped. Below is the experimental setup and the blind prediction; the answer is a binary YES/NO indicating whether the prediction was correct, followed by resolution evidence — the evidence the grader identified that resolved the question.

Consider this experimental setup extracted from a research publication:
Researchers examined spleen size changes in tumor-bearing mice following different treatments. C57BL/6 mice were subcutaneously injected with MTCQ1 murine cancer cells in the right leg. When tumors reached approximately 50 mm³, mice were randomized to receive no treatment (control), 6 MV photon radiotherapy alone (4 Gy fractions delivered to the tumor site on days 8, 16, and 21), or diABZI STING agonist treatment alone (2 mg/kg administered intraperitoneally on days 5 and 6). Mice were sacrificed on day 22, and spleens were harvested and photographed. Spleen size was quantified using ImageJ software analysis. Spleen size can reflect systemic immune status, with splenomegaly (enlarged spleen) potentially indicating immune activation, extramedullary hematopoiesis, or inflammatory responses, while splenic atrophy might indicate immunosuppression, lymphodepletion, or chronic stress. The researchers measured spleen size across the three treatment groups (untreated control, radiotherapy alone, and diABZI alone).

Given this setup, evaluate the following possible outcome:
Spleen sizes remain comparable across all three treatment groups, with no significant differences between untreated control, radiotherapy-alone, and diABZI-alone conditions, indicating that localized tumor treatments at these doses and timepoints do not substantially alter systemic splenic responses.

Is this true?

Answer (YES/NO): NO